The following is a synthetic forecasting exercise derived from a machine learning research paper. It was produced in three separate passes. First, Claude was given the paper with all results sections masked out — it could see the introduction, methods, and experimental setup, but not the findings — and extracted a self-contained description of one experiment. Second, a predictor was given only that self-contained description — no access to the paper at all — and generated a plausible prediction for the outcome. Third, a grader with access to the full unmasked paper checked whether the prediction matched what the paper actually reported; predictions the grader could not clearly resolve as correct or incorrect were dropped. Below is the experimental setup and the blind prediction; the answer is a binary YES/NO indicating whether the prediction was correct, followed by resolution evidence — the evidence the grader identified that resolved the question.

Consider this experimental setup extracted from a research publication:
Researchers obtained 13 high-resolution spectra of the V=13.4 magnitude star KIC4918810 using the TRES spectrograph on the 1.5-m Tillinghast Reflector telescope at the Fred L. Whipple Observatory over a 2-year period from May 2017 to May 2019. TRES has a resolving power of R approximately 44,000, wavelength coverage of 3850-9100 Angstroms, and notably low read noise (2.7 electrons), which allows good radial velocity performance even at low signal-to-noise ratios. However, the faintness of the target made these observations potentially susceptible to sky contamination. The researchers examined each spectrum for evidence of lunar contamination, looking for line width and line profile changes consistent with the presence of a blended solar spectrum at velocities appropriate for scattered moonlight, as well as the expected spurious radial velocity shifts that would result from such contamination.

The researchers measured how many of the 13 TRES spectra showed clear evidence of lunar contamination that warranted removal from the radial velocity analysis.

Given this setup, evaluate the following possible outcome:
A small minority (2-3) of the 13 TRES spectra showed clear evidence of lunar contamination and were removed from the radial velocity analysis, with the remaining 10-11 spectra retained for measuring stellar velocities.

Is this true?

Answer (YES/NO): YES